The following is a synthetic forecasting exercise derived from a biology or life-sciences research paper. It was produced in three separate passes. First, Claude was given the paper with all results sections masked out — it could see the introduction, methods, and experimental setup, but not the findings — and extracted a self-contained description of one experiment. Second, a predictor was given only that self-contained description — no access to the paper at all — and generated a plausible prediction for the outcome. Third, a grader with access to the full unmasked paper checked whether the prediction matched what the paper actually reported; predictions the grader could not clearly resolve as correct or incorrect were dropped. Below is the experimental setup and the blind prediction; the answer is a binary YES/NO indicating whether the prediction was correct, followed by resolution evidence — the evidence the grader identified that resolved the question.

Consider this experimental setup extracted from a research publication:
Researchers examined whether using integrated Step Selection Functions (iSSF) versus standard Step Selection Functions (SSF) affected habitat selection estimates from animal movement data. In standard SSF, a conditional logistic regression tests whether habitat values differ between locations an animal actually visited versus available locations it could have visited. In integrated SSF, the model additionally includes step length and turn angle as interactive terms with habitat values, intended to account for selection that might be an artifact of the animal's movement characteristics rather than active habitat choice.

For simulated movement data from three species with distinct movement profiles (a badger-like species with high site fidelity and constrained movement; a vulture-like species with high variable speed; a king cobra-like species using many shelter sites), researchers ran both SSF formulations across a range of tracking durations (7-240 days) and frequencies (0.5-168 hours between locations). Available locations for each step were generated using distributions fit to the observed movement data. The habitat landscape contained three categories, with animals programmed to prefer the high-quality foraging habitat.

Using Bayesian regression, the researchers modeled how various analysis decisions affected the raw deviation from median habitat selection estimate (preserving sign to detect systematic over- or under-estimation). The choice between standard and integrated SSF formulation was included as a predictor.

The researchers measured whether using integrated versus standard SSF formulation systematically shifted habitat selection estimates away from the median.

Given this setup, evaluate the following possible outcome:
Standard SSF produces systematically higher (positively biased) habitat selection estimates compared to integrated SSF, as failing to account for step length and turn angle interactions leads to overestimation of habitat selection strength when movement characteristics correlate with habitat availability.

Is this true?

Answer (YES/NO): NO